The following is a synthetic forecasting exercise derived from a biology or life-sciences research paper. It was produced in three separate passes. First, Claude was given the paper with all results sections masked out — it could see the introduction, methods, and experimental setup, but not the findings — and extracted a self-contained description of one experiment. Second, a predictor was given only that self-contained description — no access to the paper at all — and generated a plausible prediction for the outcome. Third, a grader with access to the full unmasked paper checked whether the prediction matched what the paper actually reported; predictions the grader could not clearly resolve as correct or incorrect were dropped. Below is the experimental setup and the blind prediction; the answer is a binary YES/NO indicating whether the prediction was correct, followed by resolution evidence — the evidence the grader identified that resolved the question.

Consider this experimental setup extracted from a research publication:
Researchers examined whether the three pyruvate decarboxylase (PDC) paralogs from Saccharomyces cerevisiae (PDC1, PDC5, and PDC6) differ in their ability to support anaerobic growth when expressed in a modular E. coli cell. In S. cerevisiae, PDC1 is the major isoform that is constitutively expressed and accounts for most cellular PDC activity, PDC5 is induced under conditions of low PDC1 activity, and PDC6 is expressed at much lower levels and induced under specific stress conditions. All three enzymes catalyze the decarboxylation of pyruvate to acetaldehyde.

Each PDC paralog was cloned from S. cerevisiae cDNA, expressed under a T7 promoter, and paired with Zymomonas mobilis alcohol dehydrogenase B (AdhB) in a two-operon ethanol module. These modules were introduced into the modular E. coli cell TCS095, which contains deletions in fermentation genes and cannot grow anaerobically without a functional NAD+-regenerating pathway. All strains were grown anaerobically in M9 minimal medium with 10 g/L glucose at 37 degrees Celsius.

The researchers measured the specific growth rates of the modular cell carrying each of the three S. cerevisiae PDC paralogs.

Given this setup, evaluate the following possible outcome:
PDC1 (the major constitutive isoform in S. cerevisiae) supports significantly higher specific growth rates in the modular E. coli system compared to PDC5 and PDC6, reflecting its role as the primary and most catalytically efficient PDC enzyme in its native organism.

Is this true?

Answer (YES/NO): NO